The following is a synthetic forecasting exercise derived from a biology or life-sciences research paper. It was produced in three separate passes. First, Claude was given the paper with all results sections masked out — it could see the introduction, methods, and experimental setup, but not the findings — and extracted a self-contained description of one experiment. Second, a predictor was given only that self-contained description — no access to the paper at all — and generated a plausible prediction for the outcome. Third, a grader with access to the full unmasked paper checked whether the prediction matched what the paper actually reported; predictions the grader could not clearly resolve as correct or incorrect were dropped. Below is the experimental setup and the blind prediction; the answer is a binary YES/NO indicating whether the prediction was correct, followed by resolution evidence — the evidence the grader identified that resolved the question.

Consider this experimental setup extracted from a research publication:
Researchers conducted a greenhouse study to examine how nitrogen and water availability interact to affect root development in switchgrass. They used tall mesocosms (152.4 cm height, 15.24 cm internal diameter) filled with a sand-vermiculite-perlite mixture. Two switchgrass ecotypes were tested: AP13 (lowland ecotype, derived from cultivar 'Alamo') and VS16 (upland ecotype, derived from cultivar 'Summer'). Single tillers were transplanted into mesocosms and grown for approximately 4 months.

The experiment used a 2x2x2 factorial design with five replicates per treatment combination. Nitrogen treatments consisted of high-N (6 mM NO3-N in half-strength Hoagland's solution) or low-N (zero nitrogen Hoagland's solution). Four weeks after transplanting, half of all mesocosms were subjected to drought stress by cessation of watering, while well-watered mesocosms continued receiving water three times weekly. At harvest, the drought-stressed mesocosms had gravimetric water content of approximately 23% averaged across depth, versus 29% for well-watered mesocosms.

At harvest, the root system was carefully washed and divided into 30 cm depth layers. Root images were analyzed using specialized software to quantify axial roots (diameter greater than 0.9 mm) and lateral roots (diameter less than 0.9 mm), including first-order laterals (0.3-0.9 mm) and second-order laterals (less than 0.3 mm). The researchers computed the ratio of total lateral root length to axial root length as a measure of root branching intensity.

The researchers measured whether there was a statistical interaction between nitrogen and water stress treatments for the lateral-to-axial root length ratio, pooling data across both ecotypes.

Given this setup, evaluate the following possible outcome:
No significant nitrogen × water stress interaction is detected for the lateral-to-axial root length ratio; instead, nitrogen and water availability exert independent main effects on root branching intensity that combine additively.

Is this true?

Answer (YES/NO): YES